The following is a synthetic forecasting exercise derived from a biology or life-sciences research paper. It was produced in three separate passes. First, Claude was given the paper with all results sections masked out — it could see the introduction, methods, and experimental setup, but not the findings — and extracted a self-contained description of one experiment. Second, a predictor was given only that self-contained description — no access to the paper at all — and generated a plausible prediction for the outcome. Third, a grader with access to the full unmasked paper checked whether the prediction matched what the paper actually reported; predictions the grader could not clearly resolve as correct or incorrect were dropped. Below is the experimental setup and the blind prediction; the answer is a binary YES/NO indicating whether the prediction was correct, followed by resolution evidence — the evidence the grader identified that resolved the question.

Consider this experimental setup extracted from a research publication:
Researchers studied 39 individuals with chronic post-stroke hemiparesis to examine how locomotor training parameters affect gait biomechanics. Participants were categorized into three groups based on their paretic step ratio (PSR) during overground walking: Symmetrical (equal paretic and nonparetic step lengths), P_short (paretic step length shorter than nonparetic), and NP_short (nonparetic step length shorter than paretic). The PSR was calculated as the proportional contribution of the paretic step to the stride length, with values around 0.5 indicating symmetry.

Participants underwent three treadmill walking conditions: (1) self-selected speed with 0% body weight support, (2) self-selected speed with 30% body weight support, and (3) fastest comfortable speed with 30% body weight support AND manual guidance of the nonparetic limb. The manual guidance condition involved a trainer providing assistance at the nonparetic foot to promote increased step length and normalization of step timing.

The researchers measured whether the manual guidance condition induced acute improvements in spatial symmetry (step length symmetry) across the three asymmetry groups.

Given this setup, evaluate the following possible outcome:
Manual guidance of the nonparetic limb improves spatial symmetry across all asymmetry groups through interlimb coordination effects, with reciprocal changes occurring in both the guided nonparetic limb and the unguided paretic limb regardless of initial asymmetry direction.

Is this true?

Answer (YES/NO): NO